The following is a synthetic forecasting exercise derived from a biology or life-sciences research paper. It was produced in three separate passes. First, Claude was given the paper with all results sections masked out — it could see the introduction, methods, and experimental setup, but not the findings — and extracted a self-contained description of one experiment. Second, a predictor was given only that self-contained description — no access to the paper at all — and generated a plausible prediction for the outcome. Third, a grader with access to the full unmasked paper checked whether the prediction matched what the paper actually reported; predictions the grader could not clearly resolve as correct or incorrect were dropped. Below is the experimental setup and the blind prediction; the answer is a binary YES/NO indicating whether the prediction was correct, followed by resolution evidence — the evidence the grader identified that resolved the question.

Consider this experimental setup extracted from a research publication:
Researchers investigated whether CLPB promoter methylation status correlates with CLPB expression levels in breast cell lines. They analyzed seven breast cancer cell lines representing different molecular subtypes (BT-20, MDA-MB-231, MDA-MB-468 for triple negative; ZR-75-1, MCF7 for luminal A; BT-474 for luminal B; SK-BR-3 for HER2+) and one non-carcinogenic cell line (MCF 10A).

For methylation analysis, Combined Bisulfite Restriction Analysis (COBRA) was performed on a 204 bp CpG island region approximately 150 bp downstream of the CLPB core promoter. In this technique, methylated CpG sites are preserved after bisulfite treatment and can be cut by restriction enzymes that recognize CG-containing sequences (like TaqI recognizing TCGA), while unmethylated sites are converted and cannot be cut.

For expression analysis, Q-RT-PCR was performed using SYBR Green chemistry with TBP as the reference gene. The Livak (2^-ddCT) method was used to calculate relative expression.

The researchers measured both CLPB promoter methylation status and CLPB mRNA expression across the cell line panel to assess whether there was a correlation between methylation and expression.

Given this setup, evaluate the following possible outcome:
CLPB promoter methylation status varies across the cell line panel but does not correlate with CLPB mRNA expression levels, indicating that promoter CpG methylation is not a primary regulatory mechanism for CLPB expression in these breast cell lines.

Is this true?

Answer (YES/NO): NO